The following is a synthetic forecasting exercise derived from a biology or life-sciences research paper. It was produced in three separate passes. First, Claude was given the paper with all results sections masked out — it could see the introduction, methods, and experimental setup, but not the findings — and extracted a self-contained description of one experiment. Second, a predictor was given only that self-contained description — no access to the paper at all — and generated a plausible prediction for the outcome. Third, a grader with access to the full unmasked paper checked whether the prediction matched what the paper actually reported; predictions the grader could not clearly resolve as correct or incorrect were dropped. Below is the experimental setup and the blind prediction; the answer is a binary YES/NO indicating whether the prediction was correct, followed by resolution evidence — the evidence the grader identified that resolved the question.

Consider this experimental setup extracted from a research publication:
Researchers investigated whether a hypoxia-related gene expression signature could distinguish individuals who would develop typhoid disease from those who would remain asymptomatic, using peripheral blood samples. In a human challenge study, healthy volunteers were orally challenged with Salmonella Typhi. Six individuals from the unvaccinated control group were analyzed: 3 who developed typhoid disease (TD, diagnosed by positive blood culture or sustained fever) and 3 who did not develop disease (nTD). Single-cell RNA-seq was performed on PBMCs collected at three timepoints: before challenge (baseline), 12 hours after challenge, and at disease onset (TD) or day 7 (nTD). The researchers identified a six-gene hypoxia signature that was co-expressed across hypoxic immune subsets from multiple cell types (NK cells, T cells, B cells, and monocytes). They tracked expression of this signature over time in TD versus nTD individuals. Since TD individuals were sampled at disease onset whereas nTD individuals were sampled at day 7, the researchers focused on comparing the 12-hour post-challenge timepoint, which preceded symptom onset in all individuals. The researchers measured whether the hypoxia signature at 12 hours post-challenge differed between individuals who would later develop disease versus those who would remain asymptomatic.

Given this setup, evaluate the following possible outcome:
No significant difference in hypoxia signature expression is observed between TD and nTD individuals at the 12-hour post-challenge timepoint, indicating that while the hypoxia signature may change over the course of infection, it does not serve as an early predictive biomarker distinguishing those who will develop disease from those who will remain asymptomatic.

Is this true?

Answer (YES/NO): NO